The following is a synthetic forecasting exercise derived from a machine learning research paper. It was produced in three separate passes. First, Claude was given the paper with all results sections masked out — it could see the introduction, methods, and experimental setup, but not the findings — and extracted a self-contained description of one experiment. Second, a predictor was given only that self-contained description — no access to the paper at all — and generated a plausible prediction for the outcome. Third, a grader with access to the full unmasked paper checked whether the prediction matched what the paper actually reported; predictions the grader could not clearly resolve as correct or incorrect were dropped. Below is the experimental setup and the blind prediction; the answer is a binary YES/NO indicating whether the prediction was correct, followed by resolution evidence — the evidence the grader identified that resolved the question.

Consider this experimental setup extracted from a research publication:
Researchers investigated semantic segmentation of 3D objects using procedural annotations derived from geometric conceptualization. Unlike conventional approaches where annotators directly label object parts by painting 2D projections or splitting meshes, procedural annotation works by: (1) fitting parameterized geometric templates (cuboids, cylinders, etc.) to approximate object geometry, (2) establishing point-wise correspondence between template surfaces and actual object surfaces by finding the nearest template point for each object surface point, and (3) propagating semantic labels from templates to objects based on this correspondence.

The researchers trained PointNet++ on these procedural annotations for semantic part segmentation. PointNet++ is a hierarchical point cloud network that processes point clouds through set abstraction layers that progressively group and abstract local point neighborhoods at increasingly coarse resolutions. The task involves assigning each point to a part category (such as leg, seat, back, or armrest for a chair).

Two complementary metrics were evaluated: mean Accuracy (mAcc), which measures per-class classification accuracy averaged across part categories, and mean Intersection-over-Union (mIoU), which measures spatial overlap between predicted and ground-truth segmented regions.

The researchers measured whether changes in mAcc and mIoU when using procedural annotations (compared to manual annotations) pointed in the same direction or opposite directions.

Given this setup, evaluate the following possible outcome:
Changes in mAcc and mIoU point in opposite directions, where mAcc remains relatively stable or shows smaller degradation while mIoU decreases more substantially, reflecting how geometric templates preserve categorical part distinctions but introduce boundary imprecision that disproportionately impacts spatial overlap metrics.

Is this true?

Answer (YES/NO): NO